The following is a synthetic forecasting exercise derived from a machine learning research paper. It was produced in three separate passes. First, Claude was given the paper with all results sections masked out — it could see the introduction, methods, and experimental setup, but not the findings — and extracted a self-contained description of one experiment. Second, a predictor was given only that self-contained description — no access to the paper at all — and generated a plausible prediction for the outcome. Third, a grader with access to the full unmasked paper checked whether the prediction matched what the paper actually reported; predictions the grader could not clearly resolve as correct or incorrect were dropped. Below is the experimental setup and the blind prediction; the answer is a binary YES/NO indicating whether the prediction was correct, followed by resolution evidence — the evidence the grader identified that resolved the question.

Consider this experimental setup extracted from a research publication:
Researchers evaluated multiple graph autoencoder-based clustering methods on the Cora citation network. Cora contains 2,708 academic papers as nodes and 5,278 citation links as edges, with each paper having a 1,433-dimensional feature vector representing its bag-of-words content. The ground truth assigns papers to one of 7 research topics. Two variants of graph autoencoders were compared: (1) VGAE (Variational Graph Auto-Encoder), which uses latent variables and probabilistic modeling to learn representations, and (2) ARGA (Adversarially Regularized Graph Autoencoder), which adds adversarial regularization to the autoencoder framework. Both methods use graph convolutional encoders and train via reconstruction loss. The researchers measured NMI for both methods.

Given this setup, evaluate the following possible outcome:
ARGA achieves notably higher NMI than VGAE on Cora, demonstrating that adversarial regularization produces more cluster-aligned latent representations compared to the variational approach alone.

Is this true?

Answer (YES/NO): YES